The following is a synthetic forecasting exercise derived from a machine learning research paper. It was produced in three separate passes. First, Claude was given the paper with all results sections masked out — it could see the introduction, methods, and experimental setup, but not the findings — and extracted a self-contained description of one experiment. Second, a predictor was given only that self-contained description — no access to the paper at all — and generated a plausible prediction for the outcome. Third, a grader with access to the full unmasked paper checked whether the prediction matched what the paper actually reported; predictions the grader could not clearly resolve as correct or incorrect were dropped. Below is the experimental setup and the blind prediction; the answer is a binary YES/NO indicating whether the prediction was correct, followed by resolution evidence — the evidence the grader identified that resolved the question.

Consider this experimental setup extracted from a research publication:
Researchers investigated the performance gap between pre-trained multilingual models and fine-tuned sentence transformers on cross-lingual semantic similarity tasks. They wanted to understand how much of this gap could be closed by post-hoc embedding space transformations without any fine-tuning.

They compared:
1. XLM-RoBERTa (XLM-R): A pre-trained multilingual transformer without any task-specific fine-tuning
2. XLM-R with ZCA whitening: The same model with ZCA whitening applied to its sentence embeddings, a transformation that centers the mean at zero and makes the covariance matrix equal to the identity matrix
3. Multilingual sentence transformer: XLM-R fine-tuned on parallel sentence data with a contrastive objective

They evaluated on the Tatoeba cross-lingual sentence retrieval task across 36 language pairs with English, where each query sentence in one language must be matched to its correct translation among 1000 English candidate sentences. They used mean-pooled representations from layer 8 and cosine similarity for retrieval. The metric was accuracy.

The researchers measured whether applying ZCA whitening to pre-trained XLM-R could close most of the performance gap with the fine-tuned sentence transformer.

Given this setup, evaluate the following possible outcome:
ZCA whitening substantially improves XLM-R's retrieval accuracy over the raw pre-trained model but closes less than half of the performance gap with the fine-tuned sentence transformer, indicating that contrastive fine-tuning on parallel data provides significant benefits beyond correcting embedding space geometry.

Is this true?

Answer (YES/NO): NO